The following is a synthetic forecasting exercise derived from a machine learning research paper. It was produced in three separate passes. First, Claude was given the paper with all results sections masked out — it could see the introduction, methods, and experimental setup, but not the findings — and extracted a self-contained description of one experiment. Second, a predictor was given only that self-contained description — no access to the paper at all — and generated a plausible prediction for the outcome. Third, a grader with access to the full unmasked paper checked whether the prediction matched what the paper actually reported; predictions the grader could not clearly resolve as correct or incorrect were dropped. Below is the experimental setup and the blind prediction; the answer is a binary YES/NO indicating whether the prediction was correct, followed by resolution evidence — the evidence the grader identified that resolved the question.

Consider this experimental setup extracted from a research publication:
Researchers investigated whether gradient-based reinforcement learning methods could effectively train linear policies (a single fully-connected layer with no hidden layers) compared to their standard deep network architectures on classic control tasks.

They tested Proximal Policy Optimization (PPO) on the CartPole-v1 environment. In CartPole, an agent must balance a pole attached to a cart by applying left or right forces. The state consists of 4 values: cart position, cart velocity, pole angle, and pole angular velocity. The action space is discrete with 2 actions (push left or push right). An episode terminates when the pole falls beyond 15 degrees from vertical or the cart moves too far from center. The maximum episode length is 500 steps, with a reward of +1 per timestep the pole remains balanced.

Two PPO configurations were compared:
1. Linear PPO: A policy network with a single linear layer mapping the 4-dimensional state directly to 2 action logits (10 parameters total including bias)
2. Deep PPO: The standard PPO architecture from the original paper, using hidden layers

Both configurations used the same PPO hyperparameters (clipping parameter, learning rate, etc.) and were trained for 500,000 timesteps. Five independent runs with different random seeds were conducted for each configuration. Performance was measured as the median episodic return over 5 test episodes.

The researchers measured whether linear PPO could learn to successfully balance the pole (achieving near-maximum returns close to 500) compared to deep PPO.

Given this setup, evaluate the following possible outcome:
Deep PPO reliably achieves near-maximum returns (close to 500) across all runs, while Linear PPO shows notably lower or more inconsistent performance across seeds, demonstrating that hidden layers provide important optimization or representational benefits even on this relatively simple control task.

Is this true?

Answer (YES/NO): YES